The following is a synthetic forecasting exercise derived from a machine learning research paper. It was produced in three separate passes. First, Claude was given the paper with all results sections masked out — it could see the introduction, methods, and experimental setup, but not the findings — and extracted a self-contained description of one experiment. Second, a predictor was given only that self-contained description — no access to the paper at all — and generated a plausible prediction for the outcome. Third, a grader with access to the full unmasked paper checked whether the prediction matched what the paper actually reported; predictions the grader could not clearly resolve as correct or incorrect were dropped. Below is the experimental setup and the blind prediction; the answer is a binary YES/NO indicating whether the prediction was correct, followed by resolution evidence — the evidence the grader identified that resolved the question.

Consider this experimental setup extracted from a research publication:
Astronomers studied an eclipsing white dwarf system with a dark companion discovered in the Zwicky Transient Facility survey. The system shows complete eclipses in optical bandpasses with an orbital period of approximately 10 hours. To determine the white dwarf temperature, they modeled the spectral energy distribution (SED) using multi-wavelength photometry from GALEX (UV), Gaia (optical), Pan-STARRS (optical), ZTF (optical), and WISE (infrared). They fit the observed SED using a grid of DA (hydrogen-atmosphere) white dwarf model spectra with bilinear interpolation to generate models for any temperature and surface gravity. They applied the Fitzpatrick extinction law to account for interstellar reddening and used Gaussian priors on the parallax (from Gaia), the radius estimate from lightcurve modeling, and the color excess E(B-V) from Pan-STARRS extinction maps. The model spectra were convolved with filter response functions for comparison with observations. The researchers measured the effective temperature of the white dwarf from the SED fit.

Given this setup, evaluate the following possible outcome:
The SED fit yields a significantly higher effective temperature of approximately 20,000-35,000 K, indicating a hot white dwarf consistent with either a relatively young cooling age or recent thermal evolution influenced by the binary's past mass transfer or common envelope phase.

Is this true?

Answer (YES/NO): NO